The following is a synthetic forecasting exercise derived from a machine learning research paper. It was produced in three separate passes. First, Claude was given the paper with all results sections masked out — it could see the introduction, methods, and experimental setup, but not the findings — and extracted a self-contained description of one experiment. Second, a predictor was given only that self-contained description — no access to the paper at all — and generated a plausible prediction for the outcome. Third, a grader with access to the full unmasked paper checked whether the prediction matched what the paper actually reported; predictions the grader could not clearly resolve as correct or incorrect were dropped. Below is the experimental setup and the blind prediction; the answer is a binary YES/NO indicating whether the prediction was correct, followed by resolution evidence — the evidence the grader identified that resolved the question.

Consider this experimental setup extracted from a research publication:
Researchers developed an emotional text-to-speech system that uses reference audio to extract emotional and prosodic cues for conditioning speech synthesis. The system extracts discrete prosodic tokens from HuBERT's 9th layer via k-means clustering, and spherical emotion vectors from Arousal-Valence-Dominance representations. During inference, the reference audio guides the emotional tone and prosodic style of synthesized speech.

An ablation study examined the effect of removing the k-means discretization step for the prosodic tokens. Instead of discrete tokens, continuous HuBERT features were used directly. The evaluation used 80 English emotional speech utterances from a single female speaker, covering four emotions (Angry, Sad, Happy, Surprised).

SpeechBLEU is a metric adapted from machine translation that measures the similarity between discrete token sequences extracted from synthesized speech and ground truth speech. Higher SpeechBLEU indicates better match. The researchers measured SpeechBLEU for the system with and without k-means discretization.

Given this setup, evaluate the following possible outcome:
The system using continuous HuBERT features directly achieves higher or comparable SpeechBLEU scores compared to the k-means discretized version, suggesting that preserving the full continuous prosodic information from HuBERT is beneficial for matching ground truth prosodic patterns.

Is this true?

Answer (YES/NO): NO